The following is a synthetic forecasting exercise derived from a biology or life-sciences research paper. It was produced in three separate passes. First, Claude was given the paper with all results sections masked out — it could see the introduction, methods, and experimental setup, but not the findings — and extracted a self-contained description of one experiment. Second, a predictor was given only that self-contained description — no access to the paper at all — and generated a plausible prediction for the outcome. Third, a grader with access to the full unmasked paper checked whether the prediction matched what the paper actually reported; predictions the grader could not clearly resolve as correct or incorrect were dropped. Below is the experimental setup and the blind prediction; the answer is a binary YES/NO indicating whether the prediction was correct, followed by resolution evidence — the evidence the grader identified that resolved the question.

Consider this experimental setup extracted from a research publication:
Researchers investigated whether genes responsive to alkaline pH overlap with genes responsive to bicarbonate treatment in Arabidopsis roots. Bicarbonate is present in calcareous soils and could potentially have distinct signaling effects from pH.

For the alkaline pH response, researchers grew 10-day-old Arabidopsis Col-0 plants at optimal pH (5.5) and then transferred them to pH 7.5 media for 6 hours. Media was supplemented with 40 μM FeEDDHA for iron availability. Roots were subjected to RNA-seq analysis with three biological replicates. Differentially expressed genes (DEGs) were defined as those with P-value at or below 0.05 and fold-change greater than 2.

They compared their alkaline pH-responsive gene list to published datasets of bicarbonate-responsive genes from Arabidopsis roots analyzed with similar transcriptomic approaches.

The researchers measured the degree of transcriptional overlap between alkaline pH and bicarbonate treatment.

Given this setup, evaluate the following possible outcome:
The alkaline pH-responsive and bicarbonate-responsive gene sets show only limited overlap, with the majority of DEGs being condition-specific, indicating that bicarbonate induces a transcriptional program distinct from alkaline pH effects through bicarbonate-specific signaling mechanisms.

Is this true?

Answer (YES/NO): NO